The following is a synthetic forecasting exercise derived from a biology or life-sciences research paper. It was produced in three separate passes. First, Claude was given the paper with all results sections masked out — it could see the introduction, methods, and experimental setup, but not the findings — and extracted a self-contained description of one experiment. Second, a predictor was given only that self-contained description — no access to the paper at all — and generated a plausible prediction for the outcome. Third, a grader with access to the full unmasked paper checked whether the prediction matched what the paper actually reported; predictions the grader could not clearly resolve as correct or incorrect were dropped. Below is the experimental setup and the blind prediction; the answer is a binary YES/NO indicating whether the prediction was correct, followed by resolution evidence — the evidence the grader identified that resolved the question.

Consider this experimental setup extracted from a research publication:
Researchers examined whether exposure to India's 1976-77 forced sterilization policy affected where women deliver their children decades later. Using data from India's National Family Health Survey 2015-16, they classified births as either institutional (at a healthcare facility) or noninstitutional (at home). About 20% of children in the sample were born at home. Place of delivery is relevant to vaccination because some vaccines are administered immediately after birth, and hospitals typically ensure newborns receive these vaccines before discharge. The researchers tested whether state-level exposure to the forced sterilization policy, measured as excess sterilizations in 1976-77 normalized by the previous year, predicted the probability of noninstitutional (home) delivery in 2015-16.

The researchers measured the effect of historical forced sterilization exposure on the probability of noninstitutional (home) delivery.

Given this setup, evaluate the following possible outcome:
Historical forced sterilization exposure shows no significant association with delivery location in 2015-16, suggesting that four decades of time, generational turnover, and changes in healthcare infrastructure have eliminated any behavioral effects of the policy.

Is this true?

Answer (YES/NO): NO